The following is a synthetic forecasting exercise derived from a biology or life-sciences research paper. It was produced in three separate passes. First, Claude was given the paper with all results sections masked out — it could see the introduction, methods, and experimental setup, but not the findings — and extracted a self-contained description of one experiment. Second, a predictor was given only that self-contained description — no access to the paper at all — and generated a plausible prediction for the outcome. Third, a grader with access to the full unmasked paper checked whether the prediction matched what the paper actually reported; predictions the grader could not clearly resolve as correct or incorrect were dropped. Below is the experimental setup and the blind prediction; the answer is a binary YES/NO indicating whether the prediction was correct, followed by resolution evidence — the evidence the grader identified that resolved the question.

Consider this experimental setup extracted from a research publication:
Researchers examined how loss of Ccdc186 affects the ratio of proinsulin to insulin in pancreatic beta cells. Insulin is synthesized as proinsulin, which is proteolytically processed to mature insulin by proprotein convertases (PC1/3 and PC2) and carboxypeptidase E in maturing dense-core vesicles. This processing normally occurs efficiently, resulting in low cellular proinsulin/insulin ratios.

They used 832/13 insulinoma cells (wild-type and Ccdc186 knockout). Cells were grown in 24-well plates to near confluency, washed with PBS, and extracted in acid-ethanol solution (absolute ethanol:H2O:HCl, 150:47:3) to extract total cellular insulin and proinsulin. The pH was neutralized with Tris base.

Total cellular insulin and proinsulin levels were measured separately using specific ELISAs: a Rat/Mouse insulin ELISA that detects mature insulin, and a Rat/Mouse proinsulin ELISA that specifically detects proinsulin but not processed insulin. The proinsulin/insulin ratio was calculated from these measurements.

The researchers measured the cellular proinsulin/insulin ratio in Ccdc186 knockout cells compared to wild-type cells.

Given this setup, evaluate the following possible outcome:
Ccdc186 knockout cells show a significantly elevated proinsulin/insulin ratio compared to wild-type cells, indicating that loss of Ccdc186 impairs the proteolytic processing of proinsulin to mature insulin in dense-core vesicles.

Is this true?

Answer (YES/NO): NO